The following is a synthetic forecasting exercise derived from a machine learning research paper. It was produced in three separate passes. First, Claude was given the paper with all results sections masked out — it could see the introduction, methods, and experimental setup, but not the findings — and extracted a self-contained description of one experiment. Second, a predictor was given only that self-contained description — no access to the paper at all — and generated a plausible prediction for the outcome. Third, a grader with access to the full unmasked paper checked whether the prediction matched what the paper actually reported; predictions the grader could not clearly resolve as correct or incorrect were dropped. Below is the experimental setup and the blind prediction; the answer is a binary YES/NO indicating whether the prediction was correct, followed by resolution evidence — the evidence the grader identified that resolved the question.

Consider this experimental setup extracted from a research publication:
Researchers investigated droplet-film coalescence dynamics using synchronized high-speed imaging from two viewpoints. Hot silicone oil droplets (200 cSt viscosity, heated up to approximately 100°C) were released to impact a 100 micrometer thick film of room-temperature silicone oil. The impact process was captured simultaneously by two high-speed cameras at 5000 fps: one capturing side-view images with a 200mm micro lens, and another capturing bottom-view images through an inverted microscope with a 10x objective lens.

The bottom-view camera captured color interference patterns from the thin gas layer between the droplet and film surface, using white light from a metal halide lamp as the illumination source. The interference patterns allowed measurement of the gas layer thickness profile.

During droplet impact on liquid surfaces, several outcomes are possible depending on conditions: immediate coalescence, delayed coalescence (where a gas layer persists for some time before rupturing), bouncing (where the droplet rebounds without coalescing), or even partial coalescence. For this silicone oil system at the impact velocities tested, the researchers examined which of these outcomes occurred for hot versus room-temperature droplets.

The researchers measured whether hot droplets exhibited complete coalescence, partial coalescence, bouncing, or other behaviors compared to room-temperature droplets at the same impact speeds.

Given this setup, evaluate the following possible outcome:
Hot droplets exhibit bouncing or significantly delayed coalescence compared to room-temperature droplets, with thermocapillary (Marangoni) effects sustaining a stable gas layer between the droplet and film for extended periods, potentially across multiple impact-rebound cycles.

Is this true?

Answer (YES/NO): YES